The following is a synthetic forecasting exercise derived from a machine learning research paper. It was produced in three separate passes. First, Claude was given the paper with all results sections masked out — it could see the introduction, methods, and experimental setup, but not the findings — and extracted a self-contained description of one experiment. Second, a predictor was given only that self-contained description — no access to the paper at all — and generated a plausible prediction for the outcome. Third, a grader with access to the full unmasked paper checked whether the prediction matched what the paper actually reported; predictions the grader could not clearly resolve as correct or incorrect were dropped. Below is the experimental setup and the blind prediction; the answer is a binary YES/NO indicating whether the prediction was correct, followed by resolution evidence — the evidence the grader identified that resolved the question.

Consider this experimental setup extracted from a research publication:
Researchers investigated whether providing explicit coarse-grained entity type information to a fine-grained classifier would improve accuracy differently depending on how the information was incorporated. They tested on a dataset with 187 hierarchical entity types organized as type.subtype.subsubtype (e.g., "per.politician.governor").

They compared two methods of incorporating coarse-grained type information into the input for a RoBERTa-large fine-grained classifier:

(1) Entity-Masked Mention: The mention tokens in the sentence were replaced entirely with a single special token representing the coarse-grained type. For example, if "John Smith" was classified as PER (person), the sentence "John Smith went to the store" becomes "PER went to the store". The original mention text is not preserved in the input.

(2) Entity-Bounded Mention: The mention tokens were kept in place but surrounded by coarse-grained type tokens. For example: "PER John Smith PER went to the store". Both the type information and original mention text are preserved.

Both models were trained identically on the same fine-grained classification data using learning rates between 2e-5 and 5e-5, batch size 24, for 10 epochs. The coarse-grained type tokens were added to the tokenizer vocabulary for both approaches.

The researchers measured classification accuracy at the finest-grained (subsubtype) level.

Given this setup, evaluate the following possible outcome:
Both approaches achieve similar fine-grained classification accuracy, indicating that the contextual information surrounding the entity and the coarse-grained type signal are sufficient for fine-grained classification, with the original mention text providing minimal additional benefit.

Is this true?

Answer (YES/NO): YES